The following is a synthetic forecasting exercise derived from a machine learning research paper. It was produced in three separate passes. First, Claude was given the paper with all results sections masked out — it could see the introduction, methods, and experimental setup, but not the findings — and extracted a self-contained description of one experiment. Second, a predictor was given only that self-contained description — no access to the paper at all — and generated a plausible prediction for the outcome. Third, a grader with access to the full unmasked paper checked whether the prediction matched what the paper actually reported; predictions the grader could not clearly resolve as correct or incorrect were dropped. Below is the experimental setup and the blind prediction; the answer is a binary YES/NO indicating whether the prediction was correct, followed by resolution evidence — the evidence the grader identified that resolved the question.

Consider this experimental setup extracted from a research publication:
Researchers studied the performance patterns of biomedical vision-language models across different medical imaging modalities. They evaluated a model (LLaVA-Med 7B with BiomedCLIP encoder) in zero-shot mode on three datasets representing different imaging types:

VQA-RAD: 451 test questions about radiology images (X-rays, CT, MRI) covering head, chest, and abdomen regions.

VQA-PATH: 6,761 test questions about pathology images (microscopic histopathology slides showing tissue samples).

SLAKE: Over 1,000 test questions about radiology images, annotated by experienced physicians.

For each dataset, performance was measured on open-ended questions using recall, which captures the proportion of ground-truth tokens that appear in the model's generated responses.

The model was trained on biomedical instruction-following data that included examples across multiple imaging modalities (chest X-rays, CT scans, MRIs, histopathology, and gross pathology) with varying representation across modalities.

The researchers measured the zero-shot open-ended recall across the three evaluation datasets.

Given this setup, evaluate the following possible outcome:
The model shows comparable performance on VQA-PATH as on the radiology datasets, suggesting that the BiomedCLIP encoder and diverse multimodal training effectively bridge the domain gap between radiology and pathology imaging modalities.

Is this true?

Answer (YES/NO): NO